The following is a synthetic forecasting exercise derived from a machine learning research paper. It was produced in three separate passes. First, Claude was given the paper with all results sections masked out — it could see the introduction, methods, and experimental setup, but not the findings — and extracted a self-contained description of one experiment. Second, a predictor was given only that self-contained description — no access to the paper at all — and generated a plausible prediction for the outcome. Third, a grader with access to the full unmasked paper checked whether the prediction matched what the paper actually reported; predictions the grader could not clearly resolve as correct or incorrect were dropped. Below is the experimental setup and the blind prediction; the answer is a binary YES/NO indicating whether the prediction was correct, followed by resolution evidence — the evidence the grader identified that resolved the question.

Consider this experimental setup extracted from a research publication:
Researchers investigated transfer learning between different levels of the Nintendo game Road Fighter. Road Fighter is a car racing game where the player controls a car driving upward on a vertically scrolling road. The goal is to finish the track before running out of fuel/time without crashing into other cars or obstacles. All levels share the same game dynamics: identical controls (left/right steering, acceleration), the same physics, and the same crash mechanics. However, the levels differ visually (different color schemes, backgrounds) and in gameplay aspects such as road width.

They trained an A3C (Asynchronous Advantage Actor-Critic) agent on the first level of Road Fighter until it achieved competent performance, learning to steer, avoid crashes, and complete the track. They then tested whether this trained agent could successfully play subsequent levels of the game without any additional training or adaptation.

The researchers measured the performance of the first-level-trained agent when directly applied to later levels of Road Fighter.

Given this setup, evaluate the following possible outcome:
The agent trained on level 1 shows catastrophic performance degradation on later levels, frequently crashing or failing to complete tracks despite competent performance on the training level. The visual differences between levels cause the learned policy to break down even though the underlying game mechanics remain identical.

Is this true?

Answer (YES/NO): YES